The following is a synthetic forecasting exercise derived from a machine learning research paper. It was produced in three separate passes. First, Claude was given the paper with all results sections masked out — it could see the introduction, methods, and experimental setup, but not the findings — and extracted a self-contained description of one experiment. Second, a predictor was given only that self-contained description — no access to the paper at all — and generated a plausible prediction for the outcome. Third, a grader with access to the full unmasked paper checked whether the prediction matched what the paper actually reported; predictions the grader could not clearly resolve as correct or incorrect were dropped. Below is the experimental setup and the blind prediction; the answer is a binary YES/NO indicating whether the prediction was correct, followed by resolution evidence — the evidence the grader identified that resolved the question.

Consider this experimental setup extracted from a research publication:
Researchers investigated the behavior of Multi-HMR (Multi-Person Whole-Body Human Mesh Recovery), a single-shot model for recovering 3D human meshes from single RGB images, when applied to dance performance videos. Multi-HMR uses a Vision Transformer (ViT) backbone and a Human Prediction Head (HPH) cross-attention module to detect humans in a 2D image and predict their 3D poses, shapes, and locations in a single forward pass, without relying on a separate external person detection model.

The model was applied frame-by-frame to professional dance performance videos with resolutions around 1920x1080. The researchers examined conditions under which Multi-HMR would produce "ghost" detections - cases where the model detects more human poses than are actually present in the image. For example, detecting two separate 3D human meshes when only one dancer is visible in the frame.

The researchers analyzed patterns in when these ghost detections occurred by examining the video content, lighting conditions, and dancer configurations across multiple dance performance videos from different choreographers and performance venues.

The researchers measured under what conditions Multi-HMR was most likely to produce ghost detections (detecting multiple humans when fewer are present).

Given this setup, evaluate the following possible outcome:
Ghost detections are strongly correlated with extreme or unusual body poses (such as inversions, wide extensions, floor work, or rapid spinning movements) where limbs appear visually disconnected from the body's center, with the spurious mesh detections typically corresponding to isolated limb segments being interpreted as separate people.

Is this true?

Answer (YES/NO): NO